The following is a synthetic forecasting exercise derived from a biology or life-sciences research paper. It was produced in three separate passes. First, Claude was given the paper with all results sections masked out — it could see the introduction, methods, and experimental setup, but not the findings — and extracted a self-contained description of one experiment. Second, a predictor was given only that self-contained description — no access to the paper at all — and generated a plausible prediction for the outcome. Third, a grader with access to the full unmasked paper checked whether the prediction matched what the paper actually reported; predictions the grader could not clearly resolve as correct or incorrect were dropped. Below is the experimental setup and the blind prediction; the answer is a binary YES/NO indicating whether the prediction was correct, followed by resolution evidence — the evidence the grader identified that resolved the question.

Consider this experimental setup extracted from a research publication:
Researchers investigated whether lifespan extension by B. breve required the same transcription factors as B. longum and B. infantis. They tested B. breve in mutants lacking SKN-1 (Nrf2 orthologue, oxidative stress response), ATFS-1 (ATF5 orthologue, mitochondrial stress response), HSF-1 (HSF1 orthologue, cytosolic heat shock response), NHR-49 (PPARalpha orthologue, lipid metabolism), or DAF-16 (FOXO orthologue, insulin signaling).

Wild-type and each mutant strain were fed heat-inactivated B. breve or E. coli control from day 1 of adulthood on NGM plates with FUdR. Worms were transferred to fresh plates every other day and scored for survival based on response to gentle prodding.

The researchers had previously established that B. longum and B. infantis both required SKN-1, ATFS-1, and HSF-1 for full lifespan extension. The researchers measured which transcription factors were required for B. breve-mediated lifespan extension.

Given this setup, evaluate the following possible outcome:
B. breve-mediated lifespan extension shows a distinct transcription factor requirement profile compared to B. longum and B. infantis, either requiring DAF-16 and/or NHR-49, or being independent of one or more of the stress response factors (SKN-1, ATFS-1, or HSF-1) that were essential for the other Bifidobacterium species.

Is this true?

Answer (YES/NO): YES